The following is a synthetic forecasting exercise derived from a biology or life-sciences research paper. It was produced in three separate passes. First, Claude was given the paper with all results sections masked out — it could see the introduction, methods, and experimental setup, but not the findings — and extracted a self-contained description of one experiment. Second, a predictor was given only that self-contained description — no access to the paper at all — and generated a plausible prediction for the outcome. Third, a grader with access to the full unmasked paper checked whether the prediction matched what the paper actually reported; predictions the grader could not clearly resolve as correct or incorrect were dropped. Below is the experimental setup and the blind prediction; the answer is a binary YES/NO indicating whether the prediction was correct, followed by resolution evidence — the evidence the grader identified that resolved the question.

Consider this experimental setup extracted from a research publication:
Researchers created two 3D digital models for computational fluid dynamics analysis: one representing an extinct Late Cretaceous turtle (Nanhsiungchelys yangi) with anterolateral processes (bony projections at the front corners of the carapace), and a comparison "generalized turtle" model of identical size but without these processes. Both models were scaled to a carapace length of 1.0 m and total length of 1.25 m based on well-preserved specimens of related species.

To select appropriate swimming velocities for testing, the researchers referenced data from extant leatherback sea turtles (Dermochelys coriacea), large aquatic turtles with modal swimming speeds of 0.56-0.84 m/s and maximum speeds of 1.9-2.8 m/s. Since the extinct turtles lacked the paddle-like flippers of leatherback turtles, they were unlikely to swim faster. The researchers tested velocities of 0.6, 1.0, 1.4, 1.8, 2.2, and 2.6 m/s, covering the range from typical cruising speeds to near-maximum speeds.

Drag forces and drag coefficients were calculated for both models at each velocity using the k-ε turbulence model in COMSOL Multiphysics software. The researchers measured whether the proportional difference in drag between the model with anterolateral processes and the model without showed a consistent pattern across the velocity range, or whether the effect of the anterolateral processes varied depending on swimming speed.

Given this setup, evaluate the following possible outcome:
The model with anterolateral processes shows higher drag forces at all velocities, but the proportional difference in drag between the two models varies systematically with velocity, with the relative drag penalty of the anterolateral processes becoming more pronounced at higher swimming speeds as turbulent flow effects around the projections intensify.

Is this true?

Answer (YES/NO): NO